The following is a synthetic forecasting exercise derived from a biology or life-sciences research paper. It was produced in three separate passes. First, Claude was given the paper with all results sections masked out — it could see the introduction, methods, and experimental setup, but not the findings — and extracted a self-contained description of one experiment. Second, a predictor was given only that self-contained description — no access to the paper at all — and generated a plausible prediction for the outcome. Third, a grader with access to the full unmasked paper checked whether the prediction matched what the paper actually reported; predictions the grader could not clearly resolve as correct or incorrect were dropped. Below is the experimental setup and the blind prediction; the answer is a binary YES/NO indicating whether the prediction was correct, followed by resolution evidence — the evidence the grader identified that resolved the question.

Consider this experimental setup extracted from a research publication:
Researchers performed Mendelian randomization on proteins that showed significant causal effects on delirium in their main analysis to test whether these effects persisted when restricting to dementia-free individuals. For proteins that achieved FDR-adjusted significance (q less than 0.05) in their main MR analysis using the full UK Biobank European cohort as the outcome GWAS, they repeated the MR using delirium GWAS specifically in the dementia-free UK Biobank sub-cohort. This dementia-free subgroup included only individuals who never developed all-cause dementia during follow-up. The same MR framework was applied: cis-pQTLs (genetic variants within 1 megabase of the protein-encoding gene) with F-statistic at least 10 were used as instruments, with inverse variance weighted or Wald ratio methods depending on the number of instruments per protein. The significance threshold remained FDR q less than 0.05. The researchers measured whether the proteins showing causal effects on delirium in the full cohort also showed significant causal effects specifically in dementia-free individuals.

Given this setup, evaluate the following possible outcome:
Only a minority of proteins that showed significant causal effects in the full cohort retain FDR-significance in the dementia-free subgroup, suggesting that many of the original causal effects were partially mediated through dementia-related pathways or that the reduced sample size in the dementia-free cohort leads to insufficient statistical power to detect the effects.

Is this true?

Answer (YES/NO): NO